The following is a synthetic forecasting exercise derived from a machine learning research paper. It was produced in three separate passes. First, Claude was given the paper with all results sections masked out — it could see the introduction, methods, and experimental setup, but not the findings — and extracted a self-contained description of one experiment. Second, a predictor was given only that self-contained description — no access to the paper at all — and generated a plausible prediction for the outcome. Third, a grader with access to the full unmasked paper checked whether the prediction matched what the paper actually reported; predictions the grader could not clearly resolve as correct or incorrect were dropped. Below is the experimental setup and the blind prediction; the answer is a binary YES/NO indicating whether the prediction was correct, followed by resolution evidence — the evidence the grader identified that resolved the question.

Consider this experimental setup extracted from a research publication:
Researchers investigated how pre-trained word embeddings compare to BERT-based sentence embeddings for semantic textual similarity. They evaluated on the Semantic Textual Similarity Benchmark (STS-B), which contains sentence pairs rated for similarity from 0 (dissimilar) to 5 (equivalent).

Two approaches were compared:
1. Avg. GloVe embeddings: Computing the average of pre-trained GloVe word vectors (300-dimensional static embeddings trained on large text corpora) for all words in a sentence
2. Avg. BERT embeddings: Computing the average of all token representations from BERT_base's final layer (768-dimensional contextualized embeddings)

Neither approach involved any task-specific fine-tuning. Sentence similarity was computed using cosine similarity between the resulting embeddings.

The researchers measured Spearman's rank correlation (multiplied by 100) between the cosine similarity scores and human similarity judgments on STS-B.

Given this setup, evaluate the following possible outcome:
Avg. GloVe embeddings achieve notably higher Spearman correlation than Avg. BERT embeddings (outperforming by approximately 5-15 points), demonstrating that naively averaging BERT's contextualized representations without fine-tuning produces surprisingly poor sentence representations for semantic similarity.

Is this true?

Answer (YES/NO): YES